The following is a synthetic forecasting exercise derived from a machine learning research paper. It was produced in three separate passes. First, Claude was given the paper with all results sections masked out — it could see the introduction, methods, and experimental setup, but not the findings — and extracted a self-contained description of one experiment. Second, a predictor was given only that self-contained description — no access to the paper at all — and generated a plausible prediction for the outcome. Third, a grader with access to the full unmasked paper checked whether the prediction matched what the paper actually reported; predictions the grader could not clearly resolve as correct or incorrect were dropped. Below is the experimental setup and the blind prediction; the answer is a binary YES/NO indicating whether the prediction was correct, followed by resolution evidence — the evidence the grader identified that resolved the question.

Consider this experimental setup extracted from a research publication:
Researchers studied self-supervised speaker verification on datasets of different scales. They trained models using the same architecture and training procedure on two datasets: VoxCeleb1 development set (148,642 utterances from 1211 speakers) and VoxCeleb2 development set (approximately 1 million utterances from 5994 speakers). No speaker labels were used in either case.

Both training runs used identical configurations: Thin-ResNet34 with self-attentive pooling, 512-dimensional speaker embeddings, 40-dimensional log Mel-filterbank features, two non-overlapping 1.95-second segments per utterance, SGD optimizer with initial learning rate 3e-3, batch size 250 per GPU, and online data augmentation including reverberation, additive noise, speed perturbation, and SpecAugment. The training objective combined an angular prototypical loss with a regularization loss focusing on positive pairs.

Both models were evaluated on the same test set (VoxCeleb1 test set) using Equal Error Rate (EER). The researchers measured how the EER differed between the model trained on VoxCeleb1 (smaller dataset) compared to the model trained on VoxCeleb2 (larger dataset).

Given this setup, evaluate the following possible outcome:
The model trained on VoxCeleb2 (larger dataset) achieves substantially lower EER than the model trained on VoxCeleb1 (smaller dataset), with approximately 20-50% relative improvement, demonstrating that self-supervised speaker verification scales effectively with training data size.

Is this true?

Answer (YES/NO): YES